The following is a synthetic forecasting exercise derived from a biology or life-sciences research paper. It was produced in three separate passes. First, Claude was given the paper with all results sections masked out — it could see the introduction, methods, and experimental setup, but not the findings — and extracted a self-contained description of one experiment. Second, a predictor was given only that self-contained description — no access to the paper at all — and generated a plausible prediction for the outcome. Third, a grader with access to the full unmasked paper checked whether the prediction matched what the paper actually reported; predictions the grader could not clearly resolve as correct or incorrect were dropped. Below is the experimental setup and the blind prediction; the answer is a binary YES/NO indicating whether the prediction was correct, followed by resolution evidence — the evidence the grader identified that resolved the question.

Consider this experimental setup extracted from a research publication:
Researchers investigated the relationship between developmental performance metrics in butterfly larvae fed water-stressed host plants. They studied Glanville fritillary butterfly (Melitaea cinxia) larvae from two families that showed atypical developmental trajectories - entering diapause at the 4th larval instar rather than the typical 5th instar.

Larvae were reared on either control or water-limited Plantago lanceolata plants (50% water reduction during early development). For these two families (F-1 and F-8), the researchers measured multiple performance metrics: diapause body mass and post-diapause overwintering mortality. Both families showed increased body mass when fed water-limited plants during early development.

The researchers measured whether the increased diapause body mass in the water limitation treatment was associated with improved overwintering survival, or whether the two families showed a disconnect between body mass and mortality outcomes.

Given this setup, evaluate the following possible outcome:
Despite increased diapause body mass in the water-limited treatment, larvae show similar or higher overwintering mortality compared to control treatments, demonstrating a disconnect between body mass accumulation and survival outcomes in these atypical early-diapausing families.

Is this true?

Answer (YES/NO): YES